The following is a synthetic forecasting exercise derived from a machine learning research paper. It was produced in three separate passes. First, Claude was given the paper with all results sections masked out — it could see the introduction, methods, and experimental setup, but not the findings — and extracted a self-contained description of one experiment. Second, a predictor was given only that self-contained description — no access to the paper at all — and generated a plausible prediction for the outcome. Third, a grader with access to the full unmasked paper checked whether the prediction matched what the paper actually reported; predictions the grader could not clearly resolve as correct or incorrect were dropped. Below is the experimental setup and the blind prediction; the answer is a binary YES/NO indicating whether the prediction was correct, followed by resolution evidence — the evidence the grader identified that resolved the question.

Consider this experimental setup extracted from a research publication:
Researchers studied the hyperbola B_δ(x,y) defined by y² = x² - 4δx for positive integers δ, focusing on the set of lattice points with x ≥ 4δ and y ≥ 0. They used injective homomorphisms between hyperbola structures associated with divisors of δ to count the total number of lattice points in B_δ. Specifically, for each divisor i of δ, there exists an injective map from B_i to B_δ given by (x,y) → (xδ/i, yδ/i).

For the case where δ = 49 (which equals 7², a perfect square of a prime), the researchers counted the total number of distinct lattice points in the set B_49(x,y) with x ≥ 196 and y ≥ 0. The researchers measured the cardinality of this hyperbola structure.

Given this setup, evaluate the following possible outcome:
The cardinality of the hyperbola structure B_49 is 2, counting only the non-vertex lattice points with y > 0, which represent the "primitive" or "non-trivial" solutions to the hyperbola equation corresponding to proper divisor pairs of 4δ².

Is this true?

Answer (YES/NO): NO